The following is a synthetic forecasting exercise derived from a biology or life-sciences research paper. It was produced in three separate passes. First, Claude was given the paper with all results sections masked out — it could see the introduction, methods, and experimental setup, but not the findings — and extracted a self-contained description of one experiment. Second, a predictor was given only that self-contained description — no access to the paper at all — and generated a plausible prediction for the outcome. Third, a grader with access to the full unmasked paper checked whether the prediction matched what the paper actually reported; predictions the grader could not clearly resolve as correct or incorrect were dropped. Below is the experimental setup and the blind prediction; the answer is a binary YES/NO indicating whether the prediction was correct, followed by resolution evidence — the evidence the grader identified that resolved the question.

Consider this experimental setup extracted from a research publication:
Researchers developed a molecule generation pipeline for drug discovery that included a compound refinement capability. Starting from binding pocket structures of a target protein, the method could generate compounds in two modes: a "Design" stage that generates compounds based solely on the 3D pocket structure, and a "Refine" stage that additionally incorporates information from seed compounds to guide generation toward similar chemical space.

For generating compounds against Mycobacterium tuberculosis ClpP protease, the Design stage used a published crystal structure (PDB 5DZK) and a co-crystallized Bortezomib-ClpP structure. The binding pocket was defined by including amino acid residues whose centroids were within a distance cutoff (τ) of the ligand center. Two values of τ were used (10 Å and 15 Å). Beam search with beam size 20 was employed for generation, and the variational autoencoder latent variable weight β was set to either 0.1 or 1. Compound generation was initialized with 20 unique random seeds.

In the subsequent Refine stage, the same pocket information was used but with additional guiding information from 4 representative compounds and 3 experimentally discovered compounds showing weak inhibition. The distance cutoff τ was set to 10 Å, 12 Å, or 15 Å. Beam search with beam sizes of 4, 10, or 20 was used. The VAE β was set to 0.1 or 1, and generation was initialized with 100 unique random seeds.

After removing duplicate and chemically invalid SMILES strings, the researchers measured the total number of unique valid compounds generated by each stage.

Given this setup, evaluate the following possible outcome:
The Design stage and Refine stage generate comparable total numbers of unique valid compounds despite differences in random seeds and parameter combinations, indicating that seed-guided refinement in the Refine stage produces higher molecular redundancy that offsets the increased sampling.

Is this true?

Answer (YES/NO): NO